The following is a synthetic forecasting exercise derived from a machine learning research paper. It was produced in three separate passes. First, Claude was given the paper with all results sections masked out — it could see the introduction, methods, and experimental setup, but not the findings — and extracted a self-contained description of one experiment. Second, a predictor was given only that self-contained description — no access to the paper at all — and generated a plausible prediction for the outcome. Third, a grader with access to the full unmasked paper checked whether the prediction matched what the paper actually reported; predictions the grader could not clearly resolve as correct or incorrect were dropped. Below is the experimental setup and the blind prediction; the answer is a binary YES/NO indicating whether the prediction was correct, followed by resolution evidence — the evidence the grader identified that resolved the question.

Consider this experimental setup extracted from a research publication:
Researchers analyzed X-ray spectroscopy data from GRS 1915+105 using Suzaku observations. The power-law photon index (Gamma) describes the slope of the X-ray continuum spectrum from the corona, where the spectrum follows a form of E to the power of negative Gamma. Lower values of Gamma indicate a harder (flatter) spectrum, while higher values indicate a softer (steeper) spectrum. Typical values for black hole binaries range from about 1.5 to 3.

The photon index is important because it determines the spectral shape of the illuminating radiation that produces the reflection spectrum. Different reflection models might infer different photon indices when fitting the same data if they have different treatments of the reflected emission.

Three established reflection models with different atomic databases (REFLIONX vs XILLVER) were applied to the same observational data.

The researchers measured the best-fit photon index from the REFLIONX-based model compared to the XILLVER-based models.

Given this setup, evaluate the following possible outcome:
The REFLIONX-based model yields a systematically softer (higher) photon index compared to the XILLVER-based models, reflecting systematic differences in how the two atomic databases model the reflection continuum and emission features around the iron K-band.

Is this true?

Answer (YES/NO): NO